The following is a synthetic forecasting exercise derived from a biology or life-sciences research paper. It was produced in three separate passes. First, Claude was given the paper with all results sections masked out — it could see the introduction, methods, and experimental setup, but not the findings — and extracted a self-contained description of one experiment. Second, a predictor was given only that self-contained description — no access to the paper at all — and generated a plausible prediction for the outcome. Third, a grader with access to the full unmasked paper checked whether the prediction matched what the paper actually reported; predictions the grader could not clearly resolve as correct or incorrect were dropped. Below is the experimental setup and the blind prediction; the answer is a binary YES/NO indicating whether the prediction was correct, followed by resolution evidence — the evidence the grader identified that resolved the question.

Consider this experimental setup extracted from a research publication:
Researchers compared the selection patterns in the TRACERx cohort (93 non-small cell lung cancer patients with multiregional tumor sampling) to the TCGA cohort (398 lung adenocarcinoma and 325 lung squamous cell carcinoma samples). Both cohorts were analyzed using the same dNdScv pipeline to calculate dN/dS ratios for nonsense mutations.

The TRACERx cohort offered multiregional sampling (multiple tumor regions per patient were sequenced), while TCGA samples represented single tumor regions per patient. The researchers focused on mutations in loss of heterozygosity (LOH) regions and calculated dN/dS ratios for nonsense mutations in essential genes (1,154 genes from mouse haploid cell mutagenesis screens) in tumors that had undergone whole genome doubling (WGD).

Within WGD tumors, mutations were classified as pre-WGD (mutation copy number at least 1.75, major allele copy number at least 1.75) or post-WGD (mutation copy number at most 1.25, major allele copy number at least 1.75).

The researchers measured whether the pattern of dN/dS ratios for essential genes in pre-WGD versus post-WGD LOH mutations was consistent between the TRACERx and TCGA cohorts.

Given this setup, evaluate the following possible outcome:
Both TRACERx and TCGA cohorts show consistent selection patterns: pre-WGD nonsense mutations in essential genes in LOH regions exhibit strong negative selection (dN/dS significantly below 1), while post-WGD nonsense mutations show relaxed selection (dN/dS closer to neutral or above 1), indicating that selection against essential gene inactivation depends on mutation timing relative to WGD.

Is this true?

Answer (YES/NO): YES